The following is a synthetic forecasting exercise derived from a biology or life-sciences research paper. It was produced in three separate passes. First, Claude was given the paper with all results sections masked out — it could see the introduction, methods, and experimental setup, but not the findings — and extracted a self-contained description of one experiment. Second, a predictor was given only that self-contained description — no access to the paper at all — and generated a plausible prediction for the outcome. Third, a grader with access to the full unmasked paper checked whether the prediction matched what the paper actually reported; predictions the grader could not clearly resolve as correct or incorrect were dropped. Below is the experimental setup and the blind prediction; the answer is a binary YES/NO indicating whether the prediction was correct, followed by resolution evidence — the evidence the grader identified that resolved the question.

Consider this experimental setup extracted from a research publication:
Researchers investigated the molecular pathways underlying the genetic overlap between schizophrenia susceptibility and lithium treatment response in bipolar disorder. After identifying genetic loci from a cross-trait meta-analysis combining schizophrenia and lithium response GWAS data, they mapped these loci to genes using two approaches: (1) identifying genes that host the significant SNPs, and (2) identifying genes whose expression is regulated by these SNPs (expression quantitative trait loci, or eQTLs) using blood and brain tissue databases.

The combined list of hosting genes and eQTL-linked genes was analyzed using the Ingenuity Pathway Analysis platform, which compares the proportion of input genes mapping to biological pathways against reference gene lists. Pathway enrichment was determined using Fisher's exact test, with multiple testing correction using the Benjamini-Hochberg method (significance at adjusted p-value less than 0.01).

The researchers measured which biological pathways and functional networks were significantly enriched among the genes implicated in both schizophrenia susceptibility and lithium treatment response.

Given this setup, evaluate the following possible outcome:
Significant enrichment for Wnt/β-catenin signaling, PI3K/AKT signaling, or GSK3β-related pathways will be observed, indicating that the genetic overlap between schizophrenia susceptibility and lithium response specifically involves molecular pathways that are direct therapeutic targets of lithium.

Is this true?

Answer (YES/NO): NO